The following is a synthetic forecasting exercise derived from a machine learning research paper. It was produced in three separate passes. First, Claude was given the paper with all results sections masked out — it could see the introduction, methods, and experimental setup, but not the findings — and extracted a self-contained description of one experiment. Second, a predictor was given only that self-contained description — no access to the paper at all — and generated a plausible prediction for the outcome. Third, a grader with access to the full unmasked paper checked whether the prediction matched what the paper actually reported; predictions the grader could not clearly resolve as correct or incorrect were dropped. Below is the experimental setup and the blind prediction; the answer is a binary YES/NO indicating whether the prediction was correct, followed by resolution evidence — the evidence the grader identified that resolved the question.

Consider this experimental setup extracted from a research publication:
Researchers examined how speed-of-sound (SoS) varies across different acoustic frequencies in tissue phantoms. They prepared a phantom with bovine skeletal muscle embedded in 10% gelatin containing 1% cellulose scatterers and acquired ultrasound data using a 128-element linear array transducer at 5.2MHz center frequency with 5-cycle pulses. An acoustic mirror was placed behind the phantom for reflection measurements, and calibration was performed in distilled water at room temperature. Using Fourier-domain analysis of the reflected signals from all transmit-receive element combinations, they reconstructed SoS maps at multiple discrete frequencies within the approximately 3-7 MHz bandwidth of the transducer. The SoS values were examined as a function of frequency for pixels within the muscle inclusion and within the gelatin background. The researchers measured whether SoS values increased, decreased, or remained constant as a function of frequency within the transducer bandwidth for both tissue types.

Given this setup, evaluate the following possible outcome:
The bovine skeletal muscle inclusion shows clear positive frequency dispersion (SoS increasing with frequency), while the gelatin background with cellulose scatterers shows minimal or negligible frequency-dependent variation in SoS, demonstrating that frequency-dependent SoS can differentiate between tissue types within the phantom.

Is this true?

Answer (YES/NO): NO